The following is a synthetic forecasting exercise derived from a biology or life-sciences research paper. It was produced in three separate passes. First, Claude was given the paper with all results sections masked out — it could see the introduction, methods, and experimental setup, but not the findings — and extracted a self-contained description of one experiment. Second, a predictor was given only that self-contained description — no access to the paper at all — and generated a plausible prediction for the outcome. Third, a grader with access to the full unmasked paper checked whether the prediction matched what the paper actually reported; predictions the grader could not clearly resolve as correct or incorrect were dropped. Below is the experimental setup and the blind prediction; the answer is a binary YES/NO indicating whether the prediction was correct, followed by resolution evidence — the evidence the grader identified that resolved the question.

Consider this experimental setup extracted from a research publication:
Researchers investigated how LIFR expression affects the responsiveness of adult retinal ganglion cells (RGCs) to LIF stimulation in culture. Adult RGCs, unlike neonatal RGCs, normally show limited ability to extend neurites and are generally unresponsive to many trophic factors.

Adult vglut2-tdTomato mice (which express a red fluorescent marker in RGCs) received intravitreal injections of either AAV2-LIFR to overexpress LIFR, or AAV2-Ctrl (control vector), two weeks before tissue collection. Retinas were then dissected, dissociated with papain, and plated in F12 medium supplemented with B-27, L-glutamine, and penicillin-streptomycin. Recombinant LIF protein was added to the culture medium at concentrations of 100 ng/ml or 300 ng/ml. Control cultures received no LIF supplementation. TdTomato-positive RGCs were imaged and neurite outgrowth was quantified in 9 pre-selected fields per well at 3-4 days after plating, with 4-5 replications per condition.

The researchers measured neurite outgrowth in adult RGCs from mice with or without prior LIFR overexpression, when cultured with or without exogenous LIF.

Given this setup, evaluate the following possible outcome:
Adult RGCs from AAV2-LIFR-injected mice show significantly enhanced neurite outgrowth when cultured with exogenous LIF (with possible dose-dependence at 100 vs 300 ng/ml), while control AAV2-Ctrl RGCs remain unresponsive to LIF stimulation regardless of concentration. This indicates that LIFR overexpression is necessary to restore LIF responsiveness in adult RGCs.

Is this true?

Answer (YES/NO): YES